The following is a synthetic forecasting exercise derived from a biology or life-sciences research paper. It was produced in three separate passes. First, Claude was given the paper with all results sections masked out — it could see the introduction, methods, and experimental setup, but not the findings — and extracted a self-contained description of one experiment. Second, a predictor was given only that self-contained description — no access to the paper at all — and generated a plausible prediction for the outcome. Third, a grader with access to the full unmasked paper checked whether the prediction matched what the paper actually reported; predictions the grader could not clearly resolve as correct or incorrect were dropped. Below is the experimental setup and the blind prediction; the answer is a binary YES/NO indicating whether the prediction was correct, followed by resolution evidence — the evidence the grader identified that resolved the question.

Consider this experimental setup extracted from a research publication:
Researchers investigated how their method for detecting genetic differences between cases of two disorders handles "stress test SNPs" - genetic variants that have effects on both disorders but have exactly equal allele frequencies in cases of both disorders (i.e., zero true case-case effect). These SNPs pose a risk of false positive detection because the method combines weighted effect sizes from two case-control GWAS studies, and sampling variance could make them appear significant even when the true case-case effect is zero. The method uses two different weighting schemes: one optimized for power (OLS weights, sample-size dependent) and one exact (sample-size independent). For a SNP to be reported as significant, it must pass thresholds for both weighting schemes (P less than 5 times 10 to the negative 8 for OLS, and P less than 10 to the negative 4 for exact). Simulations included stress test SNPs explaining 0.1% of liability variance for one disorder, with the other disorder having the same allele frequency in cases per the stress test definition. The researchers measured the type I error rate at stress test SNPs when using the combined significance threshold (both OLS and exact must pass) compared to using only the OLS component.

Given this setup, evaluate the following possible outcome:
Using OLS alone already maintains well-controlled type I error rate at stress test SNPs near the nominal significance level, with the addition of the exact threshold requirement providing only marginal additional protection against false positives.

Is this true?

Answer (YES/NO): NO